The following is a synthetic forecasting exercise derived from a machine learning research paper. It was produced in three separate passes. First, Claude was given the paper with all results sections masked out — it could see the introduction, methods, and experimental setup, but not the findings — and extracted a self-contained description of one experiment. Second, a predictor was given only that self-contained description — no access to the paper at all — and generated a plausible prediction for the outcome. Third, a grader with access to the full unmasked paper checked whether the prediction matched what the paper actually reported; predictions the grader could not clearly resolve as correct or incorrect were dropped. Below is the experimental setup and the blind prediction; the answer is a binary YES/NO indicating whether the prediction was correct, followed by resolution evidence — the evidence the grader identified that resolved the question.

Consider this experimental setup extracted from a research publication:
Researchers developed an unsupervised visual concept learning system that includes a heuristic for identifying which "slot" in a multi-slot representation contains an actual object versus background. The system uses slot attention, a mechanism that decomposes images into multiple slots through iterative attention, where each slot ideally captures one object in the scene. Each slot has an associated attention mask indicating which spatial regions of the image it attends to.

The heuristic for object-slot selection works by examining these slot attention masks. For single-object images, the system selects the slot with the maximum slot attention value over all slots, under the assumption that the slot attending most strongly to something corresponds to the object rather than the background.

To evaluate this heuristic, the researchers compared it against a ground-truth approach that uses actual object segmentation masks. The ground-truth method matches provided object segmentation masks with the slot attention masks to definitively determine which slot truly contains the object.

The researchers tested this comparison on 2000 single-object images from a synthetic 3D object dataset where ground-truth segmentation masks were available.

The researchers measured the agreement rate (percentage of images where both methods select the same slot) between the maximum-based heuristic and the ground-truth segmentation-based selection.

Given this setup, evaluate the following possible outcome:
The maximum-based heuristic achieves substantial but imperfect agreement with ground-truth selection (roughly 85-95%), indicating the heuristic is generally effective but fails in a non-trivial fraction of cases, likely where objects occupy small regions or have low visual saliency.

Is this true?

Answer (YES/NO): NO